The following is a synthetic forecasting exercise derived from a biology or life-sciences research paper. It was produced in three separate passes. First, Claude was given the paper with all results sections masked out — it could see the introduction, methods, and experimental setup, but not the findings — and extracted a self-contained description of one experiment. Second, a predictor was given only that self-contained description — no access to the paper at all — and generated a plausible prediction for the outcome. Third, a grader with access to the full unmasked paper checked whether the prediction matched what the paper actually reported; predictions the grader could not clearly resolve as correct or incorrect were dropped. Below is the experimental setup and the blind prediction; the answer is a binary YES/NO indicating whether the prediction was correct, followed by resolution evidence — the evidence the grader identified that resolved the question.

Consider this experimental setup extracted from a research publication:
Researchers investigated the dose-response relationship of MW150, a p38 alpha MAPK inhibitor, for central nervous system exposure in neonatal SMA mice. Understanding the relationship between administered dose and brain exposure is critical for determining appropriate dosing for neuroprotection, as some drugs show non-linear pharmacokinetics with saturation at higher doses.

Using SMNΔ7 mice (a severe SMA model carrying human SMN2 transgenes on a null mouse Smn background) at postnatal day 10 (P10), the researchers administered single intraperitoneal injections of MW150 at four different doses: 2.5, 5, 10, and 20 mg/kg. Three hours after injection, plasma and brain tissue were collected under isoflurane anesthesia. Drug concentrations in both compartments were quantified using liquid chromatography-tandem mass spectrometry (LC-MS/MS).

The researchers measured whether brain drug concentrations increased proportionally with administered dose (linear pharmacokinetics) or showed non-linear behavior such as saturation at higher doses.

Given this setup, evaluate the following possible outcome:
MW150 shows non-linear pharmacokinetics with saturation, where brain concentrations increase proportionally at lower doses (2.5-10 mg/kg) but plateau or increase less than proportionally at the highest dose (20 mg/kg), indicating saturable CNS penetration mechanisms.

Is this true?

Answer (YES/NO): NO